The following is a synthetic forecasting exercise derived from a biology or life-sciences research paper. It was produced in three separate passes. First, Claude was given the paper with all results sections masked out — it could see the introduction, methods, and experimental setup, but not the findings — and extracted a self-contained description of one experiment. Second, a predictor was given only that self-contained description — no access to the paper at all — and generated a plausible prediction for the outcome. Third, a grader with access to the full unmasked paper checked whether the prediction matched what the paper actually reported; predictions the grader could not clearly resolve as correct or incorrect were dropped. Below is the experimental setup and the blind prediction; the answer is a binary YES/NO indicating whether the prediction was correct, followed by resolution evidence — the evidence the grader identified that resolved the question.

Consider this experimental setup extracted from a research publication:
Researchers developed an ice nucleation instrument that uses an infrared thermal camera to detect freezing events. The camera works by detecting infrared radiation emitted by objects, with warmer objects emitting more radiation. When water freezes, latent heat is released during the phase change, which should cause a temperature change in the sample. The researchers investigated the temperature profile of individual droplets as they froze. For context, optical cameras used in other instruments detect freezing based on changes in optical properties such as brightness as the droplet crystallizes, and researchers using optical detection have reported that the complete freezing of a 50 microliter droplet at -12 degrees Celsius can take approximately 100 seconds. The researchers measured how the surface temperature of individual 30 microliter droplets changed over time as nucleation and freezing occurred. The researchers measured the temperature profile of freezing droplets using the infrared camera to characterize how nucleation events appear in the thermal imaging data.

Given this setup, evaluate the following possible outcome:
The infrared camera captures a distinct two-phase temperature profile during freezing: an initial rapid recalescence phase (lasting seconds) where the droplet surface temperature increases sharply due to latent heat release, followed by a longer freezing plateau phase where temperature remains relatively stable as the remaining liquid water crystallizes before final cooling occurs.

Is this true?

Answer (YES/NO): YES